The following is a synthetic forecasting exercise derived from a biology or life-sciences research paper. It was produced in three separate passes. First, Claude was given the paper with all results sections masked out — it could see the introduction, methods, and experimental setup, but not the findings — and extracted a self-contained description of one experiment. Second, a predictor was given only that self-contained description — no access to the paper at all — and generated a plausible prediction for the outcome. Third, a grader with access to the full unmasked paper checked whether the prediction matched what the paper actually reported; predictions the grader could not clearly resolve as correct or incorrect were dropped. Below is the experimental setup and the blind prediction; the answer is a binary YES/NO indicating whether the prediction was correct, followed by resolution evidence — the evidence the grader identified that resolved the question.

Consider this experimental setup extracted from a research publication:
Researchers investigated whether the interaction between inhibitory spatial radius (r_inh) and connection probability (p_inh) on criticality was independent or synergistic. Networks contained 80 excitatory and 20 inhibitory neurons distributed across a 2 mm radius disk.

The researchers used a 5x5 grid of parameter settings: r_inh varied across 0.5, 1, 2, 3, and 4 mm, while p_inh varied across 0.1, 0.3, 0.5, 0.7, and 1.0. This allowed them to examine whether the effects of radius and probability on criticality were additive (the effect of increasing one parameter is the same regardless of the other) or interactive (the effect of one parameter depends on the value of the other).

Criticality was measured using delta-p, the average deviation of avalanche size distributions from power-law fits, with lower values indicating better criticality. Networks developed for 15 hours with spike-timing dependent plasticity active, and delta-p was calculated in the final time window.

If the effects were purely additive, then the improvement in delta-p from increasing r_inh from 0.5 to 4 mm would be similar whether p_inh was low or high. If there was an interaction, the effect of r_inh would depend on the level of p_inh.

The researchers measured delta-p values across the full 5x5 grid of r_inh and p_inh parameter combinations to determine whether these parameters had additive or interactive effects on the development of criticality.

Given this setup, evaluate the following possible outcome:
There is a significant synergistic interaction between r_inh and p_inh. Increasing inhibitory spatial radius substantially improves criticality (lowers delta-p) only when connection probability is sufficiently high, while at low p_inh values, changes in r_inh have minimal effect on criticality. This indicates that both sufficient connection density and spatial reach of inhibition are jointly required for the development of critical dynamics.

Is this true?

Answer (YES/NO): NO